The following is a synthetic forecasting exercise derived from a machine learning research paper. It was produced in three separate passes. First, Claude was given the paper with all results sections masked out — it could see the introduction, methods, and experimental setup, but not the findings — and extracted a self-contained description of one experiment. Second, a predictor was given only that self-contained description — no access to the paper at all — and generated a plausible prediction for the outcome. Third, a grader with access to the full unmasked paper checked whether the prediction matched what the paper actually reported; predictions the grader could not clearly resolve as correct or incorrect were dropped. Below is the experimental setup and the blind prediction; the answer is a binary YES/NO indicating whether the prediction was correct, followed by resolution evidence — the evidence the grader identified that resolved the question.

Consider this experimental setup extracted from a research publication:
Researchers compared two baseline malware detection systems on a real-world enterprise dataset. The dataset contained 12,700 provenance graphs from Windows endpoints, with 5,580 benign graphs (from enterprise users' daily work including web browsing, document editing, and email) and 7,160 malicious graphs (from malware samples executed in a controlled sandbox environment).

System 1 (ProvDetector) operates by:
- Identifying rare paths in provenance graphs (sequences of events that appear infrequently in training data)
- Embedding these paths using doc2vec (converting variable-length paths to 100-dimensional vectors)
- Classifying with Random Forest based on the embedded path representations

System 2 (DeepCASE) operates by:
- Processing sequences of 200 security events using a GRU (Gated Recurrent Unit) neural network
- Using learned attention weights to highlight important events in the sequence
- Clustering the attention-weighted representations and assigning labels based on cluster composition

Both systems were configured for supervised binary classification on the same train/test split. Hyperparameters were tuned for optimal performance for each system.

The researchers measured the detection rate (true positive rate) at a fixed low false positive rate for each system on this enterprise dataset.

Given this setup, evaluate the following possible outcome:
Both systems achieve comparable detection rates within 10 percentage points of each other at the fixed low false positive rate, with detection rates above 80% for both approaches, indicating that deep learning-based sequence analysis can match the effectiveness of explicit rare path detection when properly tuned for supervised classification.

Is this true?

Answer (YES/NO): NO